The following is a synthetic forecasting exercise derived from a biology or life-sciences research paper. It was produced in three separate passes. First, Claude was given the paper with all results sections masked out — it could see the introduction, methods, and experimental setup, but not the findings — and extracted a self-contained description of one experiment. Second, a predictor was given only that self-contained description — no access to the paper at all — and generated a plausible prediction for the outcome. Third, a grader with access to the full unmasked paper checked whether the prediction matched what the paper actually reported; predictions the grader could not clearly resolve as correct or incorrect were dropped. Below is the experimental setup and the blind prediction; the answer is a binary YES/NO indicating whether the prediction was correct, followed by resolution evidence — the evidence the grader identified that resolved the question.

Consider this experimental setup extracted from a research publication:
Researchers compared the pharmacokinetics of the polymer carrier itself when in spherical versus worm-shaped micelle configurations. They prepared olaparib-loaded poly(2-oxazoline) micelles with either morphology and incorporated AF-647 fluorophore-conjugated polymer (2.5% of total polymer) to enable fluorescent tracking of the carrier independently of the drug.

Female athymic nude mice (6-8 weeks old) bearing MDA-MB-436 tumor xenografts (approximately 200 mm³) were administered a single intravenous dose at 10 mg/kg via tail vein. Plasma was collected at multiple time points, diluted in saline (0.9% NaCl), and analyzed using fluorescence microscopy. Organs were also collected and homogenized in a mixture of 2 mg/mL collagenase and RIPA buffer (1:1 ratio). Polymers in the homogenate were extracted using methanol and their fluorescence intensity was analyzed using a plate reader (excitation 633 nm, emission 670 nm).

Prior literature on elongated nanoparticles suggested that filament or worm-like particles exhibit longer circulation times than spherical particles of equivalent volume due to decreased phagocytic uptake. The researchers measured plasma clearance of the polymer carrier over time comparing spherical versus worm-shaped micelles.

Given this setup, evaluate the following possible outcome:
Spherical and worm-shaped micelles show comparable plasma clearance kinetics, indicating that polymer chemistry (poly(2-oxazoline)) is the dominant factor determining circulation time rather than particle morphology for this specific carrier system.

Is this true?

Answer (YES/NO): NO